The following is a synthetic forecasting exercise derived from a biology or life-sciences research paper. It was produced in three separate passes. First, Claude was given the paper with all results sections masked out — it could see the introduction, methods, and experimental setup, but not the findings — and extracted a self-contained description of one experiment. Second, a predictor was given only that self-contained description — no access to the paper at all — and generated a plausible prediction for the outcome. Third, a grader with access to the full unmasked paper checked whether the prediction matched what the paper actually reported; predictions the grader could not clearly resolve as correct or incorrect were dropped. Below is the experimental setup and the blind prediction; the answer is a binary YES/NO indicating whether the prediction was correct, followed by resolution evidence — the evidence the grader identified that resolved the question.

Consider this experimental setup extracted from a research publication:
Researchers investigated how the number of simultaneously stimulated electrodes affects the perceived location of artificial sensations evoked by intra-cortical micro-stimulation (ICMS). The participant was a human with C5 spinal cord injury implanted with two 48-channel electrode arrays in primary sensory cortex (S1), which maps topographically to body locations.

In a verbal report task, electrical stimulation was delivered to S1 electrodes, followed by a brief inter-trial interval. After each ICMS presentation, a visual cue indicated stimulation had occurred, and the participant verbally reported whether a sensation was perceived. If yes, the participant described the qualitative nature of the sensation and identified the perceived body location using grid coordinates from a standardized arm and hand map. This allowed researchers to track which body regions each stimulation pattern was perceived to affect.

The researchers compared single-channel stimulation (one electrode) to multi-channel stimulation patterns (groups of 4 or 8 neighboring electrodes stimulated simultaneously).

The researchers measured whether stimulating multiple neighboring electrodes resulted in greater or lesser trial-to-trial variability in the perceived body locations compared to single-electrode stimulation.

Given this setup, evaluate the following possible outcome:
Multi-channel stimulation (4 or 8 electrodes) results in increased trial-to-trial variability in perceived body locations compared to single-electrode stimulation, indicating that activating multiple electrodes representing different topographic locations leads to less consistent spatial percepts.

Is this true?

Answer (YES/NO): YES